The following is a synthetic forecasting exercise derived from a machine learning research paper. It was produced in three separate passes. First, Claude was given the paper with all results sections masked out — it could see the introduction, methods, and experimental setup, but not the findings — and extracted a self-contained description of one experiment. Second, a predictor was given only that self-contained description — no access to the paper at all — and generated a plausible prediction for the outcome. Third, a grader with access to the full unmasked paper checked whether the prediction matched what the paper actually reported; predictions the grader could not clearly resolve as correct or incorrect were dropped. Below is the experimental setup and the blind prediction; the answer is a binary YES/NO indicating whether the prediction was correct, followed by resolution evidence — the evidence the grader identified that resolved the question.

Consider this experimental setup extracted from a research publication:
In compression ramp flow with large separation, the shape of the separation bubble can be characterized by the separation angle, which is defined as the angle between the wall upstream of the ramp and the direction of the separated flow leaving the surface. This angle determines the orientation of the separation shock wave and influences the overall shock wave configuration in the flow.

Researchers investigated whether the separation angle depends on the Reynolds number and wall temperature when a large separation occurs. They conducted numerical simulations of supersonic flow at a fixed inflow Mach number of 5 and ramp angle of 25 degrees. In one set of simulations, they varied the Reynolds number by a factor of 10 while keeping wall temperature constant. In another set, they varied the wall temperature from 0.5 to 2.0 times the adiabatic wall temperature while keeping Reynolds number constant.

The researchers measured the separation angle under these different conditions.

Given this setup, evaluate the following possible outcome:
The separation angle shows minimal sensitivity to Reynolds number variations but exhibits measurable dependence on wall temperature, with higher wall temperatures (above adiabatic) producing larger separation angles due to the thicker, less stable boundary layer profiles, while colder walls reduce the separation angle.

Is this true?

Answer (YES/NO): NO